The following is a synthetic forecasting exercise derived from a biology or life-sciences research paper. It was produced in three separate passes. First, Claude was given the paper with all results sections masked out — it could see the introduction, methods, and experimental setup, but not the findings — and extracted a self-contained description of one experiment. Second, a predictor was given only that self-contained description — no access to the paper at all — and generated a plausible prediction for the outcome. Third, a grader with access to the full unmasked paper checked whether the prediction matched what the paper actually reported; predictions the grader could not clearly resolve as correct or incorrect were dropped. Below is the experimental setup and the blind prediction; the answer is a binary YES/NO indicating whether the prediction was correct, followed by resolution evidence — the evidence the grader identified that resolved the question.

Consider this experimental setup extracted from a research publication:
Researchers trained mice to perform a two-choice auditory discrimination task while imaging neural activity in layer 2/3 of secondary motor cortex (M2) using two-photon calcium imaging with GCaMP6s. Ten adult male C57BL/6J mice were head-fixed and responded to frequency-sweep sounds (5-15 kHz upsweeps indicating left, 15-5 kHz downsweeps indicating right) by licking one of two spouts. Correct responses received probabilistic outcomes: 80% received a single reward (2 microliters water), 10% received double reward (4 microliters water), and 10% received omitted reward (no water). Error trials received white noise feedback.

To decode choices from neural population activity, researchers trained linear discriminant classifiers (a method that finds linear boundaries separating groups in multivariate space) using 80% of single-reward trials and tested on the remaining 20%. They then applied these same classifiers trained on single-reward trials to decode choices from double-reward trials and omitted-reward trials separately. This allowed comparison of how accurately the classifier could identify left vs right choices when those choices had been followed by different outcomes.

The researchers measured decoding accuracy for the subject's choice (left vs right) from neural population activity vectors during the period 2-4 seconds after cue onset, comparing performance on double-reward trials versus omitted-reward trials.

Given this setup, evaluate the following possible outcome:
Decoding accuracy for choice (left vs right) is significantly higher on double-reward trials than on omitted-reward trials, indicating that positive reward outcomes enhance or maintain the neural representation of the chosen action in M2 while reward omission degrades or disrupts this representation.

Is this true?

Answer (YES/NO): YES